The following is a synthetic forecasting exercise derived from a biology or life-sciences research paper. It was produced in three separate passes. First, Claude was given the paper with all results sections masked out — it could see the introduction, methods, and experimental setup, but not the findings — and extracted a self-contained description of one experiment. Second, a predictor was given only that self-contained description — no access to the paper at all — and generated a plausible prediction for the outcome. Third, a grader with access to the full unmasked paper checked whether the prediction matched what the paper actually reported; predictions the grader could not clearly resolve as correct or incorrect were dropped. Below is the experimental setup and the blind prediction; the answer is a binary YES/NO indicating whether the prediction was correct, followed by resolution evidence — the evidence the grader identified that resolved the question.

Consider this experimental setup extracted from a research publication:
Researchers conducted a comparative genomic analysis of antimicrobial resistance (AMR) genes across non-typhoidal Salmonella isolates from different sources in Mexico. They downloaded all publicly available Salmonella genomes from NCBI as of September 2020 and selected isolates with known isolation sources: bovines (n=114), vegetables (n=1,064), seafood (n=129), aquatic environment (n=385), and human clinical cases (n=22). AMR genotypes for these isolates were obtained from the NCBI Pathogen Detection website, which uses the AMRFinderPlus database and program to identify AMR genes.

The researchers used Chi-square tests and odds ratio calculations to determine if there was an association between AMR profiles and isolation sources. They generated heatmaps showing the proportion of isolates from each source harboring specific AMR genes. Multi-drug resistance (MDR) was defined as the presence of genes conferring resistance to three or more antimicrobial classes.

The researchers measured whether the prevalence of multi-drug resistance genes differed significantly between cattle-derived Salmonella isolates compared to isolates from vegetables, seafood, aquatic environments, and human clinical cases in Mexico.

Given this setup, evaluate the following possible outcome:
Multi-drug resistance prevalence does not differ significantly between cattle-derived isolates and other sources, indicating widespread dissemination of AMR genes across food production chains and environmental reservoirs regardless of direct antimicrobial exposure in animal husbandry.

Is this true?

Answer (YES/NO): NO